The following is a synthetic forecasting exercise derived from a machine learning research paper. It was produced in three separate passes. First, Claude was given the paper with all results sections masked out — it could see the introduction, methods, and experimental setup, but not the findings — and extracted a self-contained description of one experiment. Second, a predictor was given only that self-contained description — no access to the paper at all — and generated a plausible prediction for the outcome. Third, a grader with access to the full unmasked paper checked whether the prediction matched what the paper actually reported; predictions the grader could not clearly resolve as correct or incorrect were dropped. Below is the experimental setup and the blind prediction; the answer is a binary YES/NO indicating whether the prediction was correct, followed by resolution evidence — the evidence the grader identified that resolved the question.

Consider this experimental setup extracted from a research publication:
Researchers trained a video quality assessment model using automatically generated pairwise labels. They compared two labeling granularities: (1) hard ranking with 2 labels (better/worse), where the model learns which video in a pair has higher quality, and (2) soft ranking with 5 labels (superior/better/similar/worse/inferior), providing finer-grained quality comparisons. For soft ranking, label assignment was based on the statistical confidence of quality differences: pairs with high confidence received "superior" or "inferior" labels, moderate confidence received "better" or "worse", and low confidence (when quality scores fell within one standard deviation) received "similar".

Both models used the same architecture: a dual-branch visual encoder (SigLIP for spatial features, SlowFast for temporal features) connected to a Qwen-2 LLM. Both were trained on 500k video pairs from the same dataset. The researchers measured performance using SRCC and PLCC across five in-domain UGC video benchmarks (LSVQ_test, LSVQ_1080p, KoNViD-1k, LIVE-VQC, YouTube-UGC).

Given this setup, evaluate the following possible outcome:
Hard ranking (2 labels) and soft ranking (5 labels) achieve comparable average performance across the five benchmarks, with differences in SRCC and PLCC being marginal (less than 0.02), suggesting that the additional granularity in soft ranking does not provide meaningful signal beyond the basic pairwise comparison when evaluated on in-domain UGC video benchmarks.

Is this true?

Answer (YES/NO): NO